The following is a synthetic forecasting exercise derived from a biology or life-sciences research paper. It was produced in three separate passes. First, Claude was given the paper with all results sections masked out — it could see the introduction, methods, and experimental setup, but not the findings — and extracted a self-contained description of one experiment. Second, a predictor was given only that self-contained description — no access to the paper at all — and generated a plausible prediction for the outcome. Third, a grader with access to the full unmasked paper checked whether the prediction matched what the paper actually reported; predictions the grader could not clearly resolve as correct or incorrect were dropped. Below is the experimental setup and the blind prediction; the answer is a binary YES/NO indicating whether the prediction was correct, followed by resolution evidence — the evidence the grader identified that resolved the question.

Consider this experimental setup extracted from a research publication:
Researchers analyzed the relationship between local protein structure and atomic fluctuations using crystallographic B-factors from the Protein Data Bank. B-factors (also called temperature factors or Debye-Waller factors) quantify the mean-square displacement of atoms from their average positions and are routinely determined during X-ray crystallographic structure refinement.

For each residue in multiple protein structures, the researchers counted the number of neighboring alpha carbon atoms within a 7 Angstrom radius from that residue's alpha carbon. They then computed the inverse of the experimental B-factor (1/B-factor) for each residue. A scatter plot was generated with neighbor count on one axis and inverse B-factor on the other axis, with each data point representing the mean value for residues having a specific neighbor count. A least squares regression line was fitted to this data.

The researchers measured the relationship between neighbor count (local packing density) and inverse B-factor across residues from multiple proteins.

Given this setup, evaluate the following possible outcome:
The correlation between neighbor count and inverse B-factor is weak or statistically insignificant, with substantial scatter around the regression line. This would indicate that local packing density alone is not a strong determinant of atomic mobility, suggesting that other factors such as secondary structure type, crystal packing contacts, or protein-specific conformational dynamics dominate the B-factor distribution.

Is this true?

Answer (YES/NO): NO